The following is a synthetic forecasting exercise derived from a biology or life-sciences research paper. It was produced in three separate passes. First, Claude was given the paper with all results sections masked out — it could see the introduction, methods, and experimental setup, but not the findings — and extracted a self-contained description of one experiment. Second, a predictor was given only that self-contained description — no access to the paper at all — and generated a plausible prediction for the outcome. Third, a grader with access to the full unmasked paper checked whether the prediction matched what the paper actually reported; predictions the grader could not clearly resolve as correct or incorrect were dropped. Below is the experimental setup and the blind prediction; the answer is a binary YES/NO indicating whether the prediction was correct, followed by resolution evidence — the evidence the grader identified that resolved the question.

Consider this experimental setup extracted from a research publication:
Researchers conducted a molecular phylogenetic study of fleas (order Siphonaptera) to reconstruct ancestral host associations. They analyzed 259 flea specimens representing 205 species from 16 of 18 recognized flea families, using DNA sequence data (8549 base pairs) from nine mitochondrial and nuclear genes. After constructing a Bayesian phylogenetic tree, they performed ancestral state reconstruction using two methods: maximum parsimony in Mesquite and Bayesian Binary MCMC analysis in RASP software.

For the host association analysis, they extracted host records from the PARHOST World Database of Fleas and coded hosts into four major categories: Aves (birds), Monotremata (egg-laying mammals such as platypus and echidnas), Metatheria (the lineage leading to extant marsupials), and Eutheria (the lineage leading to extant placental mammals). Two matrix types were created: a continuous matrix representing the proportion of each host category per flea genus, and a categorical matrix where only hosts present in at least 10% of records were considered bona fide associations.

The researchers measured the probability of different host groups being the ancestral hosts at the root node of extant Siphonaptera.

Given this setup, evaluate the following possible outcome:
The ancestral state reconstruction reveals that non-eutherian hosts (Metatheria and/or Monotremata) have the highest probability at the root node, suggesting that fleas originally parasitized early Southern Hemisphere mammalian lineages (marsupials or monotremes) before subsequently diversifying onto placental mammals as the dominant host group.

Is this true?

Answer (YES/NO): NO